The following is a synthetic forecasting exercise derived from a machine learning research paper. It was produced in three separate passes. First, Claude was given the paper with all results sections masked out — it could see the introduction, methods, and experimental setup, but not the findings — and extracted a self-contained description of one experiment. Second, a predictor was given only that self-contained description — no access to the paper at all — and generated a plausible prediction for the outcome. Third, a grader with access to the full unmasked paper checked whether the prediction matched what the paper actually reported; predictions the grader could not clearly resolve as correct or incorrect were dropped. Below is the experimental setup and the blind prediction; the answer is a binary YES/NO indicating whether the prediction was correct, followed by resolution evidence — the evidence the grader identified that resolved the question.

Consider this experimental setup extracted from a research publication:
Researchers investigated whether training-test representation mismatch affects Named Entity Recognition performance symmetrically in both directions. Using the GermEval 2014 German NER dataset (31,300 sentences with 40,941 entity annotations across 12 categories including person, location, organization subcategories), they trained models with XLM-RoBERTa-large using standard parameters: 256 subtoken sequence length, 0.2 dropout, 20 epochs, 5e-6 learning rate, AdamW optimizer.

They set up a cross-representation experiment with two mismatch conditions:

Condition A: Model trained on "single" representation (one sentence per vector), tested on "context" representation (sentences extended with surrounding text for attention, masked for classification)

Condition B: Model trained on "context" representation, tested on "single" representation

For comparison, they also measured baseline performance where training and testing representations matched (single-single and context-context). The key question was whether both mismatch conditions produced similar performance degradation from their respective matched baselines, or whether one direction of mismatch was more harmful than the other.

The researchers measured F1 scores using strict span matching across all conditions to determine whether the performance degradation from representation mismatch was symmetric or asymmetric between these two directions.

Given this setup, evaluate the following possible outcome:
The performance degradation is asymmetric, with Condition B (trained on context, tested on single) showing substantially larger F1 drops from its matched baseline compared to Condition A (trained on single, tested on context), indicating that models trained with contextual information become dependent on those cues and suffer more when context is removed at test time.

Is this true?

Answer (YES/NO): YES